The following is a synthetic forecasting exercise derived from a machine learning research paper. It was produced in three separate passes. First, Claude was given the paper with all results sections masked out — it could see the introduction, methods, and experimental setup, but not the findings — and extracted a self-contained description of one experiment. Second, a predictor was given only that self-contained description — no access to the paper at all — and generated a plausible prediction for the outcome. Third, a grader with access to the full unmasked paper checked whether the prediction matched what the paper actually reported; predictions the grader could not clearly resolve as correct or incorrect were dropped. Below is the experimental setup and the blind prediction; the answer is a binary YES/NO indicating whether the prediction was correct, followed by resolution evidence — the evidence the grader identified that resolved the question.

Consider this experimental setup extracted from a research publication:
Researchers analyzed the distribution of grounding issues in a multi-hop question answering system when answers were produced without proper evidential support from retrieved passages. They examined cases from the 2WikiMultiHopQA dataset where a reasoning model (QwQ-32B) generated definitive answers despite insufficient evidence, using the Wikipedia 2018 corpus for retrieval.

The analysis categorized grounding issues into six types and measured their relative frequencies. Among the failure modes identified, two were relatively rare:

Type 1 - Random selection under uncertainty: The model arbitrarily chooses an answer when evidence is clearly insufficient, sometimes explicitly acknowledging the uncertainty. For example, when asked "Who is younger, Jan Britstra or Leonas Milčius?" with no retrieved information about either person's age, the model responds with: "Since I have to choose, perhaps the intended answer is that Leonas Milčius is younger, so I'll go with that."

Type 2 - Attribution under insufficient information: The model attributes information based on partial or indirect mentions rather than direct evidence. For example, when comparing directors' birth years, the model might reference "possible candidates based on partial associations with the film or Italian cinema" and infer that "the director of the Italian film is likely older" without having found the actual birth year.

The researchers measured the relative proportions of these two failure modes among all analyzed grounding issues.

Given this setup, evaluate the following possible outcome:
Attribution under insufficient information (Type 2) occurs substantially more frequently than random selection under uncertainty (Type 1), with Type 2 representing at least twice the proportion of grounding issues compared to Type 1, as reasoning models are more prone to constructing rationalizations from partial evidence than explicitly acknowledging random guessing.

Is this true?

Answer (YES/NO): NO